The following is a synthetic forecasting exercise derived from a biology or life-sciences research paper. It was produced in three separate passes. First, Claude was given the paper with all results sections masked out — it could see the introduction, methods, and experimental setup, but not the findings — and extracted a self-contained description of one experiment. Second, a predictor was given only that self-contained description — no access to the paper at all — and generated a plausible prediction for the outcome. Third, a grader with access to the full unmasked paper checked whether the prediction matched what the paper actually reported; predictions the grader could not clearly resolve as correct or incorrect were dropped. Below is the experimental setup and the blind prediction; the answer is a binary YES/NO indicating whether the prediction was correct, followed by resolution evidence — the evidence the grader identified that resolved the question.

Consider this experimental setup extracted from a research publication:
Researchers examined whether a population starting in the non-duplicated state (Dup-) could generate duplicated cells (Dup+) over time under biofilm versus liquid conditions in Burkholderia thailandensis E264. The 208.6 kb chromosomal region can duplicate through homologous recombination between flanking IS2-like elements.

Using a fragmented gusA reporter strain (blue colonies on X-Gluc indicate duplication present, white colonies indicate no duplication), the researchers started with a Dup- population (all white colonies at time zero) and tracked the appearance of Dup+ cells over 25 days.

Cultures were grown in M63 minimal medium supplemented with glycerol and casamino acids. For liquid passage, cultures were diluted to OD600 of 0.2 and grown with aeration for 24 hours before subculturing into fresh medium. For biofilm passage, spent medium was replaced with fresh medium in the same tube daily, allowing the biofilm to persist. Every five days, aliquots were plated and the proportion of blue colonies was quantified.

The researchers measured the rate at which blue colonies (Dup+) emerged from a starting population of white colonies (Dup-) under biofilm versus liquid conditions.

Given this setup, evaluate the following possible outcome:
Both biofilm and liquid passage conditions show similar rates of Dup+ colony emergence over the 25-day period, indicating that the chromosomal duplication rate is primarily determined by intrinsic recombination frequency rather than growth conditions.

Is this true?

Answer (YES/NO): NO